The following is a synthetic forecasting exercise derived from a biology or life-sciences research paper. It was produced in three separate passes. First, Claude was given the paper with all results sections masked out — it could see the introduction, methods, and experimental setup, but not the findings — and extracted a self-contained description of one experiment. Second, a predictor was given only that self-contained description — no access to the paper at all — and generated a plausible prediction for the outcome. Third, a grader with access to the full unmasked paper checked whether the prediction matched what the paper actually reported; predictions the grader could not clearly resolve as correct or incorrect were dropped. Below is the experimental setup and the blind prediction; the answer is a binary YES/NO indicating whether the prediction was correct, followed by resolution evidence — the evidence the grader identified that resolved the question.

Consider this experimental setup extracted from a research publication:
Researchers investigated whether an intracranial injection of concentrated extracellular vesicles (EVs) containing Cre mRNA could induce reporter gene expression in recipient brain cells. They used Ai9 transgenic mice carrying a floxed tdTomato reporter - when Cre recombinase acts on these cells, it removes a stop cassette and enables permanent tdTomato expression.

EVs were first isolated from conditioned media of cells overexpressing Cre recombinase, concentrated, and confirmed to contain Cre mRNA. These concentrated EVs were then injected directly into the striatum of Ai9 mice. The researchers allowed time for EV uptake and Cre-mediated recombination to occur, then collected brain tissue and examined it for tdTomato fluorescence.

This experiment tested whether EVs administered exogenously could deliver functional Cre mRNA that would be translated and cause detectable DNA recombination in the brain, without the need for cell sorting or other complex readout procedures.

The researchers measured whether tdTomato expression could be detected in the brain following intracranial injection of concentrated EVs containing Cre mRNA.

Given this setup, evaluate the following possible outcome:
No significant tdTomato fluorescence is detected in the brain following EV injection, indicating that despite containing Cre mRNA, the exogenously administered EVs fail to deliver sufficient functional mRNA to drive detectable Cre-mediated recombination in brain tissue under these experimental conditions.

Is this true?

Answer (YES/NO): NO